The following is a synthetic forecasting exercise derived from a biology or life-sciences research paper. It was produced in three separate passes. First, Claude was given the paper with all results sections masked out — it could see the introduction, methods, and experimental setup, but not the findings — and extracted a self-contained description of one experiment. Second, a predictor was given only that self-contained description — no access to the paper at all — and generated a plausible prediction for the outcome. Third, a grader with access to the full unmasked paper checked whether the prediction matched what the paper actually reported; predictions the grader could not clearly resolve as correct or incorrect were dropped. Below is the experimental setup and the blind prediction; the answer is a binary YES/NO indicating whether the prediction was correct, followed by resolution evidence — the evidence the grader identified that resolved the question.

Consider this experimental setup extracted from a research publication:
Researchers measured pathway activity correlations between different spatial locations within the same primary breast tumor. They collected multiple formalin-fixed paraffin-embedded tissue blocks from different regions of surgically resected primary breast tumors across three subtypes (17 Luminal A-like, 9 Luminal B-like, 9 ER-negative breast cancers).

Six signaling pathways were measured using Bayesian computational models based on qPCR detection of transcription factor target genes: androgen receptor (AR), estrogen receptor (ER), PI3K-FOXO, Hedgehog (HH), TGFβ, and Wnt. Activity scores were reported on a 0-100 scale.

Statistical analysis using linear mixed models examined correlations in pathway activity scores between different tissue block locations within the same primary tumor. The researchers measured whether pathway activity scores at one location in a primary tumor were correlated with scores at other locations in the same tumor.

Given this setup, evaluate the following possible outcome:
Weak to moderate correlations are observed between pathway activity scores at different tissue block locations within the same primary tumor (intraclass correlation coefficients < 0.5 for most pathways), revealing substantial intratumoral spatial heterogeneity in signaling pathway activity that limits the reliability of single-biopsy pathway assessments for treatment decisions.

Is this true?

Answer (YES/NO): NO